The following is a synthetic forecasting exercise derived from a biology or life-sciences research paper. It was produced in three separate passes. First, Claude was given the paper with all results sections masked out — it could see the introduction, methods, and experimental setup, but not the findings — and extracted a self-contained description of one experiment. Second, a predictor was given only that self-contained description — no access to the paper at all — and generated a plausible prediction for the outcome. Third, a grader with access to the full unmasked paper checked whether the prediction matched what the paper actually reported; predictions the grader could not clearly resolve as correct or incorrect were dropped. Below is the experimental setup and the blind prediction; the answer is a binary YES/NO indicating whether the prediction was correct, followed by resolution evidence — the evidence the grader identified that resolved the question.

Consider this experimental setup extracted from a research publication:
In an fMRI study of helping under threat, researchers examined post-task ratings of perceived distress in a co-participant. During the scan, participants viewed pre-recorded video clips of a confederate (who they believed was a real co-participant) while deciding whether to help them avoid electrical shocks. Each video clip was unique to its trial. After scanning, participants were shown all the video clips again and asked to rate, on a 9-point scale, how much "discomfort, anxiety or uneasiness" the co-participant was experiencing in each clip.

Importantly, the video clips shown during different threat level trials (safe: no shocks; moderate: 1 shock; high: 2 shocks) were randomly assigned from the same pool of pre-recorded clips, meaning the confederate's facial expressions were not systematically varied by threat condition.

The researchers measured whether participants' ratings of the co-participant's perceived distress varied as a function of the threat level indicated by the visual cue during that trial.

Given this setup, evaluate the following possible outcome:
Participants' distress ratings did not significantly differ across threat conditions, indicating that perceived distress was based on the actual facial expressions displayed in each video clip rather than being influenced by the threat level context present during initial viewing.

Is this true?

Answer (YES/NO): NO